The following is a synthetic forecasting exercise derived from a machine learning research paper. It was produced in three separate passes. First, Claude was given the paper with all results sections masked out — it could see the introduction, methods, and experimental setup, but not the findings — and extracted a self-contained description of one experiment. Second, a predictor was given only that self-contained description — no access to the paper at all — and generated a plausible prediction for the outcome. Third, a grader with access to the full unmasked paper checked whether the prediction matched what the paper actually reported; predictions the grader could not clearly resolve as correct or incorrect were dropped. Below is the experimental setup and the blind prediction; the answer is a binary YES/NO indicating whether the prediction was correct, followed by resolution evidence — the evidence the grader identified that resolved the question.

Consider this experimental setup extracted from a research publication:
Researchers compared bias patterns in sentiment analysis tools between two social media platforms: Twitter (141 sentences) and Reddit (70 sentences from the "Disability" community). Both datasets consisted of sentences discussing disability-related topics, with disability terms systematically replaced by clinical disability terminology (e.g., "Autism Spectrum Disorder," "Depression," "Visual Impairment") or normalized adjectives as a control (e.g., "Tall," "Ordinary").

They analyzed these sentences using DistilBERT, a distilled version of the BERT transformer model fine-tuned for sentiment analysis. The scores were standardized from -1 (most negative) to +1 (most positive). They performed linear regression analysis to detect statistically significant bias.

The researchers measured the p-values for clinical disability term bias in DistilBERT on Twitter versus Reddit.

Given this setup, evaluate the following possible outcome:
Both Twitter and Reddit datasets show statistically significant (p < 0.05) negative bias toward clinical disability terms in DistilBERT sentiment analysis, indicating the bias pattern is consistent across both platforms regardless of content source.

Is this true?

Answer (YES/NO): YES